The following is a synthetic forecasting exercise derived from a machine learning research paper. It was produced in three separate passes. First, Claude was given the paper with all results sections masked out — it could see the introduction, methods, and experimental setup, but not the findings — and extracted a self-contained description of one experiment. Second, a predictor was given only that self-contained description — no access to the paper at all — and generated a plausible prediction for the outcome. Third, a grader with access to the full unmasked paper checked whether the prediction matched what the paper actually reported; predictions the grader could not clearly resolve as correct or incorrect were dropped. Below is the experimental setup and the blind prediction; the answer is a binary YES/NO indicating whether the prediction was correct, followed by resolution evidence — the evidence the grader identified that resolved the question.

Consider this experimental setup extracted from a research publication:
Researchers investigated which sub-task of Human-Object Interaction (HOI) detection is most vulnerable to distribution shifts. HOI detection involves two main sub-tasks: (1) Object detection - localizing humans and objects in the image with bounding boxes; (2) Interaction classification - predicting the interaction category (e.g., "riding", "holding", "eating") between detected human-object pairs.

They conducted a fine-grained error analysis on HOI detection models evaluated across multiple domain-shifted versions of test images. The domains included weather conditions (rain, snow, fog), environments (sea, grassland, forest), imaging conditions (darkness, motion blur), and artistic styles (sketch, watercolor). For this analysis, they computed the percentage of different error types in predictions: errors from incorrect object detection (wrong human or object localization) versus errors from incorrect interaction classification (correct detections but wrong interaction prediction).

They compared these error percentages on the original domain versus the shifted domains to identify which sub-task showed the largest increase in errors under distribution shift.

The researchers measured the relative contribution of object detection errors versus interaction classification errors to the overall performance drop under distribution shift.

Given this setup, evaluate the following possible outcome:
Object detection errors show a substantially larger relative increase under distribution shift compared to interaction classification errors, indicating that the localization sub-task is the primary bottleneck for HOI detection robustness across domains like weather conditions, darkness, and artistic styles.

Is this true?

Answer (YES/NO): NO